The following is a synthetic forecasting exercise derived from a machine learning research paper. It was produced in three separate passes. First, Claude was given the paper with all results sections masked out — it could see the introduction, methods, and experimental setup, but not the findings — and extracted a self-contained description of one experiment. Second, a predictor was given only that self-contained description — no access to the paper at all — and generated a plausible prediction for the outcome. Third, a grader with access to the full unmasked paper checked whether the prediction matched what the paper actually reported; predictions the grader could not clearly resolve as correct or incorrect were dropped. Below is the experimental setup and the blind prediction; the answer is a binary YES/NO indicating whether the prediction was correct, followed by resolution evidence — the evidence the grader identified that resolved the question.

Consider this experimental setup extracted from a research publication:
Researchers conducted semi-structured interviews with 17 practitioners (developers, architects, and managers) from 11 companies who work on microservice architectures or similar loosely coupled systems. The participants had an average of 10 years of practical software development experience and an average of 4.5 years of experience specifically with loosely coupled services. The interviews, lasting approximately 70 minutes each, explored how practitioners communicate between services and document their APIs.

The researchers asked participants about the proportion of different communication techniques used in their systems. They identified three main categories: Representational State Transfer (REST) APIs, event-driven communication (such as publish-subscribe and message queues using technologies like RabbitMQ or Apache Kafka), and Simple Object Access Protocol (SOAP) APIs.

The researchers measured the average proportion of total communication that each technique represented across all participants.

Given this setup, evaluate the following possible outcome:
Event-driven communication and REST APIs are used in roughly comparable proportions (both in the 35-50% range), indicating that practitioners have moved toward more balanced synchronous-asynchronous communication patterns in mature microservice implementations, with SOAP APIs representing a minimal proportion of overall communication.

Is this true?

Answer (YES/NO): NO